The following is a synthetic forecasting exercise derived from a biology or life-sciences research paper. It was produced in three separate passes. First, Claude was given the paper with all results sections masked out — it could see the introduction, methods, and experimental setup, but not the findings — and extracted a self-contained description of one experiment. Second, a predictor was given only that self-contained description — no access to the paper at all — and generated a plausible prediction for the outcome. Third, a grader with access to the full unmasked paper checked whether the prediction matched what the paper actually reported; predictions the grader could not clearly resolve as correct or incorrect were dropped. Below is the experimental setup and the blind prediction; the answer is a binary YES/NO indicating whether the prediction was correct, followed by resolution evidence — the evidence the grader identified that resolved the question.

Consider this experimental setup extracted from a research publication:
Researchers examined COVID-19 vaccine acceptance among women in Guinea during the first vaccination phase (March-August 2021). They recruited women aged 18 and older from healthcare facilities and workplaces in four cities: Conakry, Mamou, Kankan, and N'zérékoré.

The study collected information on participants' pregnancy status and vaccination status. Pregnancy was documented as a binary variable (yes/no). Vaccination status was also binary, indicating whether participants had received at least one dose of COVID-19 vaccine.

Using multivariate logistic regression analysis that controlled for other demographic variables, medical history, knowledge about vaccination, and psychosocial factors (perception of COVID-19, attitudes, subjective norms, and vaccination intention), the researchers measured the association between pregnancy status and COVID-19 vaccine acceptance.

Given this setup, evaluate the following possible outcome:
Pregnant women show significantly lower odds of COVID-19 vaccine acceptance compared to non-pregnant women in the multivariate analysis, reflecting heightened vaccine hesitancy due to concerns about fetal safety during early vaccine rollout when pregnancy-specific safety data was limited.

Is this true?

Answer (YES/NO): YES